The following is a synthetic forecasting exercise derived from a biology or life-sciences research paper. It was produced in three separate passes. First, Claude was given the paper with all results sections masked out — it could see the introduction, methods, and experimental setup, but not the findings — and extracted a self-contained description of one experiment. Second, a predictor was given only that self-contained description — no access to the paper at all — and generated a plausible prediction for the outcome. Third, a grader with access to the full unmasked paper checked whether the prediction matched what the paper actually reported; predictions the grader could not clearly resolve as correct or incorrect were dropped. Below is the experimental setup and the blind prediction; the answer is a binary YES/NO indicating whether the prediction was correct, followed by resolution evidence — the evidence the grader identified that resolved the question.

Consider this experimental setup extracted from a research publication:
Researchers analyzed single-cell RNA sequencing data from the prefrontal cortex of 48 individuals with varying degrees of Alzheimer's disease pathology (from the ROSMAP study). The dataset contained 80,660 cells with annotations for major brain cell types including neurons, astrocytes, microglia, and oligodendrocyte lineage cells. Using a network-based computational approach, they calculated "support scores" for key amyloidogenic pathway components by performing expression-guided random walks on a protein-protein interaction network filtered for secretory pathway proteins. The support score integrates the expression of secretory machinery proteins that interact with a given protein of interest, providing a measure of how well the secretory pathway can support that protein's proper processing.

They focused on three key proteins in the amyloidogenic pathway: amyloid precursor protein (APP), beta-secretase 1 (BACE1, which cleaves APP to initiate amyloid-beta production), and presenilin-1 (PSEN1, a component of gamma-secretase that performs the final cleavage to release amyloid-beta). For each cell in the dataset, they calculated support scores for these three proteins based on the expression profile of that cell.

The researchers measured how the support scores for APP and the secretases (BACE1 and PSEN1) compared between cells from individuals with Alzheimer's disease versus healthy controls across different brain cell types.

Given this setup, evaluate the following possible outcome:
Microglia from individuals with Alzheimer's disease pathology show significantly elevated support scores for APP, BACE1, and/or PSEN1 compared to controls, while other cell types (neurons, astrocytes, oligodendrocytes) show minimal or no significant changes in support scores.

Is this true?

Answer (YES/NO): NO